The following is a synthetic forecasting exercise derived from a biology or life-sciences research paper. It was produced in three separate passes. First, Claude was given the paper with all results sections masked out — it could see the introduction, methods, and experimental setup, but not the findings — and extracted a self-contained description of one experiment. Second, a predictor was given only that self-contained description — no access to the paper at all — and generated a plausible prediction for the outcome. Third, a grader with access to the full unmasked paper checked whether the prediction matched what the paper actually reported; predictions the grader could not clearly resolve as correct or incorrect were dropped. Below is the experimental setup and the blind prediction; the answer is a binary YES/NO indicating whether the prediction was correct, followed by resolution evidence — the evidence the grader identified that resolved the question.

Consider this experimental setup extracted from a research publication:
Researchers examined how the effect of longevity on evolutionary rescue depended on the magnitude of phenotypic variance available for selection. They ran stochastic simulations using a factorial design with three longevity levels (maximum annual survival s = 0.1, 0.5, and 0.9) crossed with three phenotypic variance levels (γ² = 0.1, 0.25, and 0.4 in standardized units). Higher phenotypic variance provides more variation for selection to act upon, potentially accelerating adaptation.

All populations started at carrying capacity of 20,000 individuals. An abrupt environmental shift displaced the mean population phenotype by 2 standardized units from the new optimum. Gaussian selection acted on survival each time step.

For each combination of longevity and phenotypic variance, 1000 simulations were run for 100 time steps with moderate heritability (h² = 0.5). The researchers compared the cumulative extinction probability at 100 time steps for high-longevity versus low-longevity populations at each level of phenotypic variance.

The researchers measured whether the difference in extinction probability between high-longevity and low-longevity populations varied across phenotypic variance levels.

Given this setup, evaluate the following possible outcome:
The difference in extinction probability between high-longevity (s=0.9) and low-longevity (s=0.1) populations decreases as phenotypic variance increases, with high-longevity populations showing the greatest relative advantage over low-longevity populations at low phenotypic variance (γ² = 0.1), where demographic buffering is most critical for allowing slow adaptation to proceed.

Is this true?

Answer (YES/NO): NO